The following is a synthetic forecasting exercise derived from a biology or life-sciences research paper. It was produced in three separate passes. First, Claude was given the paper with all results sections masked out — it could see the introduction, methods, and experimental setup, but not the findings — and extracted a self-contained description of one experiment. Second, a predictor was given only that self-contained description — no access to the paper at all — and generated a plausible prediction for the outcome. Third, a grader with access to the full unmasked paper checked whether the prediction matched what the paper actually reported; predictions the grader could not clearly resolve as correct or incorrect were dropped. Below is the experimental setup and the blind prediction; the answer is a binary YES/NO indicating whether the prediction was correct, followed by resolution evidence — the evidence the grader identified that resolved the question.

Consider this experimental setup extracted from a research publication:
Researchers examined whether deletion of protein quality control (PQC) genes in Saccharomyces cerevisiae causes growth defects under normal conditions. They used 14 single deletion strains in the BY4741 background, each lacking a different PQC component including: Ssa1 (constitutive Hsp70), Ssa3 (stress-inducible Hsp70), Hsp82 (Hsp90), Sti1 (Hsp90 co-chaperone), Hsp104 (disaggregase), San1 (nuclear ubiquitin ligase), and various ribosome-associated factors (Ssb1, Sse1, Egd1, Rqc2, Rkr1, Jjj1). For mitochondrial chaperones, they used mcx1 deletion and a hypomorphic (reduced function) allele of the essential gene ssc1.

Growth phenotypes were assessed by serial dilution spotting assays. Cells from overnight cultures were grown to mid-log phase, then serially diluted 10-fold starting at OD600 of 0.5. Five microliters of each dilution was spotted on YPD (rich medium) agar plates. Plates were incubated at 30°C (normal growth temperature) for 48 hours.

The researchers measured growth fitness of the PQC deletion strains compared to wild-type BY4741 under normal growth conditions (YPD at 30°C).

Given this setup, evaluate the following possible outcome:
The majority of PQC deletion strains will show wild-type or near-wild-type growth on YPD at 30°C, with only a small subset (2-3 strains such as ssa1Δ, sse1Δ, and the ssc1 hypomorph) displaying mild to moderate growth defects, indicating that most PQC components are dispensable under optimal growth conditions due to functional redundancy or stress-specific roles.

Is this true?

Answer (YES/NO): NO